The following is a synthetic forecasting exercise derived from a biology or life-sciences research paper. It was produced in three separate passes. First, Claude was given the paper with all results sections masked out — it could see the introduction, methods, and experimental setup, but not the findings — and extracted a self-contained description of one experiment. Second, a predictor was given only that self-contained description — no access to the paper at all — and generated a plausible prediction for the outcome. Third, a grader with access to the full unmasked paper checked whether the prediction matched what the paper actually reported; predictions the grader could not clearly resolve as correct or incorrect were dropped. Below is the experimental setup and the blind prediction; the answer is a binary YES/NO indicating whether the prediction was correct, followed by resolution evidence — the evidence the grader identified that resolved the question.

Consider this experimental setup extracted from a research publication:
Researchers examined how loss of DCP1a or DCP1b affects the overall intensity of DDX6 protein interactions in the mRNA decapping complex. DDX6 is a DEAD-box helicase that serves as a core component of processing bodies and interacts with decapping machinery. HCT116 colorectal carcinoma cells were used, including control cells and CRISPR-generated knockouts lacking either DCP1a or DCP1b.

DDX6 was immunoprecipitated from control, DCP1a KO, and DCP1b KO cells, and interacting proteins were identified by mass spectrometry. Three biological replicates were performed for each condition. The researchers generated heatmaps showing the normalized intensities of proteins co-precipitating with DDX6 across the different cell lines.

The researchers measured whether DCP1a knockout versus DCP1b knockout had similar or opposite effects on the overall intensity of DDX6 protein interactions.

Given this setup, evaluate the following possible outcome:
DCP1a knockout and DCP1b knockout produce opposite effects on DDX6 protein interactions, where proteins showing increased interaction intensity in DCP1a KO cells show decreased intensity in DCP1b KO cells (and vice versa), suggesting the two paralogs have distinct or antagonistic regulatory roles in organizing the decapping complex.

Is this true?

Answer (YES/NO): YES